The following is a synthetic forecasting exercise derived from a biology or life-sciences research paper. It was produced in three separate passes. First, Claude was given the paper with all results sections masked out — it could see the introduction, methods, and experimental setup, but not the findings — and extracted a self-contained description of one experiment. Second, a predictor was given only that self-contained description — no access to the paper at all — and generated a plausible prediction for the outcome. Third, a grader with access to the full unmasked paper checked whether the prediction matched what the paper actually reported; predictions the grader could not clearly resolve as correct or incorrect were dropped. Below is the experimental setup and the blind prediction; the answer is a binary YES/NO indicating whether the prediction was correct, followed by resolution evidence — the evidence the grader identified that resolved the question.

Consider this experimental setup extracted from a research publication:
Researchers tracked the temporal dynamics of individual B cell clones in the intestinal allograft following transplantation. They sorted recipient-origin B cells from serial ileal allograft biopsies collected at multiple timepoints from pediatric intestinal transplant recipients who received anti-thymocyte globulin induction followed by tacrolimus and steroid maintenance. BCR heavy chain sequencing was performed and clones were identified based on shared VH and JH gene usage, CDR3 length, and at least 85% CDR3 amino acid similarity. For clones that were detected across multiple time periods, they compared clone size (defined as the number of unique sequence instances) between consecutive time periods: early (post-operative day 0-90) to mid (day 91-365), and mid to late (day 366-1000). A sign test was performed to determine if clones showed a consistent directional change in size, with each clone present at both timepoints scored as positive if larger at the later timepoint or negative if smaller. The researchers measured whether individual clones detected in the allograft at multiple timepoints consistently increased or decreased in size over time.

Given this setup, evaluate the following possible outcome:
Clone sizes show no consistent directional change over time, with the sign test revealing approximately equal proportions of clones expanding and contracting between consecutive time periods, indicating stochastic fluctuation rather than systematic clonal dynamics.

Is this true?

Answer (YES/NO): NO